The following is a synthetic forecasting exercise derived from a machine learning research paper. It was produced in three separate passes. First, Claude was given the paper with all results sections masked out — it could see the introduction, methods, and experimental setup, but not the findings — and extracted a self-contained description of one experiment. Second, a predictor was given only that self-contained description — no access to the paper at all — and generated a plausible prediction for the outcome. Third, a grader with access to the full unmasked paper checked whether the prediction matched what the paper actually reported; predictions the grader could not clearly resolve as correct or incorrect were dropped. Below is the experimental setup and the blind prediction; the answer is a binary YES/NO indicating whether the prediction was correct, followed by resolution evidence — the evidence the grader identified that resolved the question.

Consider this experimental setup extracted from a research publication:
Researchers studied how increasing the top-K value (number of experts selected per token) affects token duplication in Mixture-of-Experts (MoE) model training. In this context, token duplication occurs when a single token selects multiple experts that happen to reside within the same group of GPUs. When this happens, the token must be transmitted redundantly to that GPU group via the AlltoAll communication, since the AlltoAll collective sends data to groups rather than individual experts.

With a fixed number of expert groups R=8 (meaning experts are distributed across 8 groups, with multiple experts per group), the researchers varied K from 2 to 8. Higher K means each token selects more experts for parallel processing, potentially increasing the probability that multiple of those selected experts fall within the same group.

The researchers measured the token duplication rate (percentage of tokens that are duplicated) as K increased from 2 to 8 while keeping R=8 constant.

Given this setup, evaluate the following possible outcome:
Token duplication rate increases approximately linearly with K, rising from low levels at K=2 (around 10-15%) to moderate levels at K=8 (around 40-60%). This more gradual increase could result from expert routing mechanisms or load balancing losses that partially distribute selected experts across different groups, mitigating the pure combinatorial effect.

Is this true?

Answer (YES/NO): NO